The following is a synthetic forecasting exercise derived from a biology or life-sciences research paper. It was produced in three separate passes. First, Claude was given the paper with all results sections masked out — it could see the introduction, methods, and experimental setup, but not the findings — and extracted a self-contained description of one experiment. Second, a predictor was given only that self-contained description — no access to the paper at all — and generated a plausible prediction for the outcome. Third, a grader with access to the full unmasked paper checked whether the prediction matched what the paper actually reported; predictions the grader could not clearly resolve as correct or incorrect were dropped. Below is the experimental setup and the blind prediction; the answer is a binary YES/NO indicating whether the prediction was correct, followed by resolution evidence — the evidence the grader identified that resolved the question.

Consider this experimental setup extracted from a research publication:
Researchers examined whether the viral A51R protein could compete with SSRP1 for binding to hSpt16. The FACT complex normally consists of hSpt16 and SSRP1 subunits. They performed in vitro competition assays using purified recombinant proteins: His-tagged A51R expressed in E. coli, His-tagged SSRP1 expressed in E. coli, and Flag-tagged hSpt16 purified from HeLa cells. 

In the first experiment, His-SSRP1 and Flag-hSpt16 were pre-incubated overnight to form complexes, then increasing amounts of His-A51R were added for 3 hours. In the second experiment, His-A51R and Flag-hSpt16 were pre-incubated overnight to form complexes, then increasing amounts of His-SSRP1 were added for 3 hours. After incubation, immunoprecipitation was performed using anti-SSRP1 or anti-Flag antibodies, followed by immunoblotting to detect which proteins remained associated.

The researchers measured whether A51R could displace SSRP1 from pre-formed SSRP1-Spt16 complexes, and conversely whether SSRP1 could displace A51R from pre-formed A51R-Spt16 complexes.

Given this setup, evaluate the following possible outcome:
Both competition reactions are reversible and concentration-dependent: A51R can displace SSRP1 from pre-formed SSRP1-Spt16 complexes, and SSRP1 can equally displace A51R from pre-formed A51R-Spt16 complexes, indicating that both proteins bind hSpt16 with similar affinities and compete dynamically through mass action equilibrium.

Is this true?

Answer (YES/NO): NO